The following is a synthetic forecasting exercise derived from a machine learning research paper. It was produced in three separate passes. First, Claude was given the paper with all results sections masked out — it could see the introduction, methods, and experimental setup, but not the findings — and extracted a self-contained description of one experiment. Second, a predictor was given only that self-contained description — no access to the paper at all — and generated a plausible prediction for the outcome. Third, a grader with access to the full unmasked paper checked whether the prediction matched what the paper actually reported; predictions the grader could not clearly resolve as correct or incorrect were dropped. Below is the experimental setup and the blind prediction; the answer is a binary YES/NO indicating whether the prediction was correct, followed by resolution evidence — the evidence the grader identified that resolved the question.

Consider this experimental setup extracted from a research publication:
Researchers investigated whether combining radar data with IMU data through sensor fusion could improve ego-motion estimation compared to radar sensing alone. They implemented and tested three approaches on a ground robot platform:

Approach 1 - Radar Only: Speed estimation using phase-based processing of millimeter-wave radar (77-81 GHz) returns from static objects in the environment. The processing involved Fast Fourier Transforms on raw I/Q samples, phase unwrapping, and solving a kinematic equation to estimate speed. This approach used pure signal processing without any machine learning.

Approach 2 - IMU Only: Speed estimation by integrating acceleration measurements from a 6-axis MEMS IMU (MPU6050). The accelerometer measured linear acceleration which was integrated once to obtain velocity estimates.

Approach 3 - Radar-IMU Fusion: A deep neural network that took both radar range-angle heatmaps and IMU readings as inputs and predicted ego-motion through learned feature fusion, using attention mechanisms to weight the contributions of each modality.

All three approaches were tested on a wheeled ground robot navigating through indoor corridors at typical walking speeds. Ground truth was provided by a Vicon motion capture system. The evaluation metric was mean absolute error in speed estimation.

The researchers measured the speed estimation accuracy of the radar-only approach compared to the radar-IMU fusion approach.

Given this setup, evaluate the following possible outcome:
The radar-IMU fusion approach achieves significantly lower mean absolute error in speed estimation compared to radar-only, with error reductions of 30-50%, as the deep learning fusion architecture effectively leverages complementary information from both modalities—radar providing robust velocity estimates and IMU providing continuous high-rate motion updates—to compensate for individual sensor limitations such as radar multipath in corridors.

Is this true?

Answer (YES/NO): NO